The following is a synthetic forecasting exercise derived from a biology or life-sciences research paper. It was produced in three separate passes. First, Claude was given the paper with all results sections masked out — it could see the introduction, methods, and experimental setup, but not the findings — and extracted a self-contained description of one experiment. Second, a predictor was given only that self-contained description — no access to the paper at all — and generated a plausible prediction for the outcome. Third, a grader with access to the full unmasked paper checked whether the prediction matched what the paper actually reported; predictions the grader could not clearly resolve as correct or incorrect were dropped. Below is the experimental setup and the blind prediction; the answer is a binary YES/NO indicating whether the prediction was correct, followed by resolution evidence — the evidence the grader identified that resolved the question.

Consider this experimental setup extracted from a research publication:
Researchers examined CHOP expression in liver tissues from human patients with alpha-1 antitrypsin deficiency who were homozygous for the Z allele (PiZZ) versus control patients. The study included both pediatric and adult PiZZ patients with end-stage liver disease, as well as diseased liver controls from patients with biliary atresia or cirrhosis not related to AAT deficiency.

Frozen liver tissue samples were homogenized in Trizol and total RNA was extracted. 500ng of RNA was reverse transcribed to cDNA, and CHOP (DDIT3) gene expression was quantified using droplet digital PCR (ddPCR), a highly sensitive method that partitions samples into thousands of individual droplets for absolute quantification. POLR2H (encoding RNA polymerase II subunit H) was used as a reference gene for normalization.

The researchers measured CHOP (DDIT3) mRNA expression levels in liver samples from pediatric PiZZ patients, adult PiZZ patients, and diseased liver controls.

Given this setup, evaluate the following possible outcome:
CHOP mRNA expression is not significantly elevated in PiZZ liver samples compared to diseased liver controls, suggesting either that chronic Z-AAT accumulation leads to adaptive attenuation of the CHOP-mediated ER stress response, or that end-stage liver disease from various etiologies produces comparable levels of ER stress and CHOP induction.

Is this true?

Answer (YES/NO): NO